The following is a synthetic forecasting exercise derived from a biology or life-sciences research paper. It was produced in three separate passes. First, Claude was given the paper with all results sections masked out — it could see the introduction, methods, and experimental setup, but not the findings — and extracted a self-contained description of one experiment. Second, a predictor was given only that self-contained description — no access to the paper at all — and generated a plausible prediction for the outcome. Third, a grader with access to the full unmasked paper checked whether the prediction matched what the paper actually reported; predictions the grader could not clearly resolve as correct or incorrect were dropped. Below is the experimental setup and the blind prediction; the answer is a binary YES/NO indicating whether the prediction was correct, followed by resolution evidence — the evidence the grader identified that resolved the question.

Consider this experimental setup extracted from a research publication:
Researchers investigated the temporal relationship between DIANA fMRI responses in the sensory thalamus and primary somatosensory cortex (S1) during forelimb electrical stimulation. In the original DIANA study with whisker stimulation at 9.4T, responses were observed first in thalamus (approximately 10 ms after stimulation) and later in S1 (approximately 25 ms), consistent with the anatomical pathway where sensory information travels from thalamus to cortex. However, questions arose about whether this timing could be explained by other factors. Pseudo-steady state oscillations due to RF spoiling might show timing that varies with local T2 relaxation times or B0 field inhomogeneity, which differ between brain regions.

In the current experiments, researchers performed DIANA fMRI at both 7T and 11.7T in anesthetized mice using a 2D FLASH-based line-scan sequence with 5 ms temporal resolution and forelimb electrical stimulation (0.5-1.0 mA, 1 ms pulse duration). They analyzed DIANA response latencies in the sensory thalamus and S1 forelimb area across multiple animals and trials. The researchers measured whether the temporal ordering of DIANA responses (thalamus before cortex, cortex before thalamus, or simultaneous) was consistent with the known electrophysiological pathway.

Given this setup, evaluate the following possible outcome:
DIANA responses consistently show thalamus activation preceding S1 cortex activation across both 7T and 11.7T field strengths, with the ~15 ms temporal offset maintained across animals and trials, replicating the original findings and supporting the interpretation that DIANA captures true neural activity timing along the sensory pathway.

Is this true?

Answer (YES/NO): NO